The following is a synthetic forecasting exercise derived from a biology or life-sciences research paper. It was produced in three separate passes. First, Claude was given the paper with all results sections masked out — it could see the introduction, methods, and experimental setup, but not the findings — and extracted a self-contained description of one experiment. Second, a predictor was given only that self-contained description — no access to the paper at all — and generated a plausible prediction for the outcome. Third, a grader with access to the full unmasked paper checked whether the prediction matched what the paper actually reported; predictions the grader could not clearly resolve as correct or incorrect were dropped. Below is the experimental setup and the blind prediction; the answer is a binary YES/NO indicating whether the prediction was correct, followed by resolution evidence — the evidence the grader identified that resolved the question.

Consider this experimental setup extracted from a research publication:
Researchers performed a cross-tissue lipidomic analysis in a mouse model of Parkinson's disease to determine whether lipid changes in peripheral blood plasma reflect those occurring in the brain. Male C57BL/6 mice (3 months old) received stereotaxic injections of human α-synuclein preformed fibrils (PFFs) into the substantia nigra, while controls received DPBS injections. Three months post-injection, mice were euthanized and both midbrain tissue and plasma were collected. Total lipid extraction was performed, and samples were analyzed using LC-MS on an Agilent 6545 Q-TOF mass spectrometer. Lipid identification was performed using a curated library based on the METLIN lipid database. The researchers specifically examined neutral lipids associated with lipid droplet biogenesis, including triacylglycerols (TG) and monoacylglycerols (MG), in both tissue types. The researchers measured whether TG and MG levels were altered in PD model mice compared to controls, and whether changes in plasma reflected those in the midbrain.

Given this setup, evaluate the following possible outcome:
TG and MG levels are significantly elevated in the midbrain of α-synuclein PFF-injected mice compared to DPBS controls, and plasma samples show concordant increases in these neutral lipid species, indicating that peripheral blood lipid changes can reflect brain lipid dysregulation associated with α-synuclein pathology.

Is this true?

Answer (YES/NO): NO